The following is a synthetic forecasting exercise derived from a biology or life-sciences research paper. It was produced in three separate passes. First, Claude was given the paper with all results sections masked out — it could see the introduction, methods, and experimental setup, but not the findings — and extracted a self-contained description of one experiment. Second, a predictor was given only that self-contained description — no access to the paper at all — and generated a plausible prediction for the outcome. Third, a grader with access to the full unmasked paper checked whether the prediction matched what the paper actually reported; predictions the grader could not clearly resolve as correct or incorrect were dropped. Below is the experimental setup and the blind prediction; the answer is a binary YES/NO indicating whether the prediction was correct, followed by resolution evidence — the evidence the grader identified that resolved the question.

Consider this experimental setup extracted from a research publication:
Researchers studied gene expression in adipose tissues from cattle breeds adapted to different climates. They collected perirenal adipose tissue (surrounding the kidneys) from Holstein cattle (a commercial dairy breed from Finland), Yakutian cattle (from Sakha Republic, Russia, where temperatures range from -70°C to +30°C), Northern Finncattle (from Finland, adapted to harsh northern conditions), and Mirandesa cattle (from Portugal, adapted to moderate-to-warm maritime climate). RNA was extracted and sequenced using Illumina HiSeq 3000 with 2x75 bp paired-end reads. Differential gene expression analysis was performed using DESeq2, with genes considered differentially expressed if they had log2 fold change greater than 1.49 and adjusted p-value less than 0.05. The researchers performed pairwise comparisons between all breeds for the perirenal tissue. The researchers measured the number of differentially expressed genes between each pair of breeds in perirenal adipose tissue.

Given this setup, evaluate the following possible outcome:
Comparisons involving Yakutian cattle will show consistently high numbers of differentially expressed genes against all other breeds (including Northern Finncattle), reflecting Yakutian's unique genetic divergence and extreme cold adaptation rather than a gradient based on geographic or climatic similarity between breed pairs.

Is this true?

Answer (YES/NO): YES